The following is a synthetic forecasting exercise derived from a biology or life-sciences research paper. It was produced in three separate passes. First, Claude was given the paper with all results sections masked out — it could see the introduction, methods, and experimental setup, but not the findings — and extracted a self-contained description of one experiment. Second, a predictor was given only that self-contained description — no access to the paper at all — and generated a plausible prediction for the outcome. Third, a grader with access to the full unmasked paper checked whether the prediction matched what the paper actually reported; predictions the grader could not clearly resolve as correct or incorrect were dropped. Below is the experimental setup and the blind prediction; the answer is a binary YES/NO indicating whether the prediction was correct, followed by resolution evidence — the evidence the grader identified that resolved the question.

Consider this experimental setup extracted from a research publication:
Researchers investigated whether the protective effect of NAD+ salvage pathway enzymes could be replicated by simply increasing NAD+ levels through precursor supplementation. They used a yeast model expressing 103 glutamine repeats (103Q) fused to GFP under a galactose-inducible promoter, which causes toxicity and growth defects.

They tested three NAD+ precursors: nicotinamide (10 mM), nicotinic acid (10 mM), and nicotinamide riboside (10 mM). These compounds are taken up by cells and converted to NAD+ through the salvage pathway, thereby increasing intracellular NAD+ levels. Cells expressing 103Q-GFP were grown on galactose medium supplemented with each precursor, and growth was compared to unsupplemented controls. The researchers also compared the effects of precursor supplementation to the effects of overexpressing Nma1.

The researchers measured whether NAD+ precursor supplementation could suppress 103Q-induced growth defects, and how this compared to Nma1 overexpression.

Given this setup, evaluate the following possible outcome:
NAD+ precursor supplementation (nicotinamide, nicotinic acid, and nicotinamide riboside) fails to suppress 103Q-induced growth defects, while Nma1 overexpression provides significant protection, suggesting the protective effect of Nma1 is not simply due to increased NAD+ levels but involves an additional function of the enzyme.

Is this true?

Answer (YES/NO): YES